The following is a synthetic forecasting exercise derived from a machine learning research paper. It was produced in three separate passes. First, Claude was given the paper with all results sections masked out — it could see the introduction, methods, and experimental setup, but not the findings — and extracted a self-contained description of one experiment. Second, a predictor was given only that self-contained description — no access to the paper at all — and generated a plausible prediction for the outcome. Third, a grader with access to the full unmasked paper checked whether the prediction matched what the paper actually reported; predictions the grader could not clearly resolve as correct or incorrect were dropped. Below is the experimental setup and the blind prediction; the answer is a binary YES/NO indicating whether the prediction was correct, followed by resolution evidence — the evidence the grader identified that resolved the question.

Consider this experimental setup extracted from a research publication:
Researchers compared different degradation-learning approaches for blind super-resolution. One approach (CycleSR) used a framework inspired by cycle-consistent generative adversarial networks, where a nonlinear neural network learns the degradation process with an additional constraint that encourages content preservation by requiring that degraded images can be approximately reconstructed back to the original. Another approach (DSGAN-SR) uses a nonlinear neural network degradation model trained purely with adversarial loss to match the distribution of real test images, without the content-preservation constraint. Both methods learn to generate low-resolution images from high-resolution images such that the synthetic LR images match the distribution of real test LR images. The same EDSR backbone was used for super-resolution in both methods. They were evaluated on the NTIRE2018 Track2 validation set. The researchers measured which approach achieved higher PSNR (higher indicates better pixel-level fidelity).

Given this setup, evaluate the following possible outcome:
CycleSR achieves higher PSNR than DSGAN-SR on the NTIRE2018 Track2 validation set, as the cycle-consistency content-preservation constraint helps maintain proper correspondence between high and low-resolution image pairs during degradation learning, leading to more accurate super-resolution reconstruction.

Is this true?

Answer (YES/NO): YES